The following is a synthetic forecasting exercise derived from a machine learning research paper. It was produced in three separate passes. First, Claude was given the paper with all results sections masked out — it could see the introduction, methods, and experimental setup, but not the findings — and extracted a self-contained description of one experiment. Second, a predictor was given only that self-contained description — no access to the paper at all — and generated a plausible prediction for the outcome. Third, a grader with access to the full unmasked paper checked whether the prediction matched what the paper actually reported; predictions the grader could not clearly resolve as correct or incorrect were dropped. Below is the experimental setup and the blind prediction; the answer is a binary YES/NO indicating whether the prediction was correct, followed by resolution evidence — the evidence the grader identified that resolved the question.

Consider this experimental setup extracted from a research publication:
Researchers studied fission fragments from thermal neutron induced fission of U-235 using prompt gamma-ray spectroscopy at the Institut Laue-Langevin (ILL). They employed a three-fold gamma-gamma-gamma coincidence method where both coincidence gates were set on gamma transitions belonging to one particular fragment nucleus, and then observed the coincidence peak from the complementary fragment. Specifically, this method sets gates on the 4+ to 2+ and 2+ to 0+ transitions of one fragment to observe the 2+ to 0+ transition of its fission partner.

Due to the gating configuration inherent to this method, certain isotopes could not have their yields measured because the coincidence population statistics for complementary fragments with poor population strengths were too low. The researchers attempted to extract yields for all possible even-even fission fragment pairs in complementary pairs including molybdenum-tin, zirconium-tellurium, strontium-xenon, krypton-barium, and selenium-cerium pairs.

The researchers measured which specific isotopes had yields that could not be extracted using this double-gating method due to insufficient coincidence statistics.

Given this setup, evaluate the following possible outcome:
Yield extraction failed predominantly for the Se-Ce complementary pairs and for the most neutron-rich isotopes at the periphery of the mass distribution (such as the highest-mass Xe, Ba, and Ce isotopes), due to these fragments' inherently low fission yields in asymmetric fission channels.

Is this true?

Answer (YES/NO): NO